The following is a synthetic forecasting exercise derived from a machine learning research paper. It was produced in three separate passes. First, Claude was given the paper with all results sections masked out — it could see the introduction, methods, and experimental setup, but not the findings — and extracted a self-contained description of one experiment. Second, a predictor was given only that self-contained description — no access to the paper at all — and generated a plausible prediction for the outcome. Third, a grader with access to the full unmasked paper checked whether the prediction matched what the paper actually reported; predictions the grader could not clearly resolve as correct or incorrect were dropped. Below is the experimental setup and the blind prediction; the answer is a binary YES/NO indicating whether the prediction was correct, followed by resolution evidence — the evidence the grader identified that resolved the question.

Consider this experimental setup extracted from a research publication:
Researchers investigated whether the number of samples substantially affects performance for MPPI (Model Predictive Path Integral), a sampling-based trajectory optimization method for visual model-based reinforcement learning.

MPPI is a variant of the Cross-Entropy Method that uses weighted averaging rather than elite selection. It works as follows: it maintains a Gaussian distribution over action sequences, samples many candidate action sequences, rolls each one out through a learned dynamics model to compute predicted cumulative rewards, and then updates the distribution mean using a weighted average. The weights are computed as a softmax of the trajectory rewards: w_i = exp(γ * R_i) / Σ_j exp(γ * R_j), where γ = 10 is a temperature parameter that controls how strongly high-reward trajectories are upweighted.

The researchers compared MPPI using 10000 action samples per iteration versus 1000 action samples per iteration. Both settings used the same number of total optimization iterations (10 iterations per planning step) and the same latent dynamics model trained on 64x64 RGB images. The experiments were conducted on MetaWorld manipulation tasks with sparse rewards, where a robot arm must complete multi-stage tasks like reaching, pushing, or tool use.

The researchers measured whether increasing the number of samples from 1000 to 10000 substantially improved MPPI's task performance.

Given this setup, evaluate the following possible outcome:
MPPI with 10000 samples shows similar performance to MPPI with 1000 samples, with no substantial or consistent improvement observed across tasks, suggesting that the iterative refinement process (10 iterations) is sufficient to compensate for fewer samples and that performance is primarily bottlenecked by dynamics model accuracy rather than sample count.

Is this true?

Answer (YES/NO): YES